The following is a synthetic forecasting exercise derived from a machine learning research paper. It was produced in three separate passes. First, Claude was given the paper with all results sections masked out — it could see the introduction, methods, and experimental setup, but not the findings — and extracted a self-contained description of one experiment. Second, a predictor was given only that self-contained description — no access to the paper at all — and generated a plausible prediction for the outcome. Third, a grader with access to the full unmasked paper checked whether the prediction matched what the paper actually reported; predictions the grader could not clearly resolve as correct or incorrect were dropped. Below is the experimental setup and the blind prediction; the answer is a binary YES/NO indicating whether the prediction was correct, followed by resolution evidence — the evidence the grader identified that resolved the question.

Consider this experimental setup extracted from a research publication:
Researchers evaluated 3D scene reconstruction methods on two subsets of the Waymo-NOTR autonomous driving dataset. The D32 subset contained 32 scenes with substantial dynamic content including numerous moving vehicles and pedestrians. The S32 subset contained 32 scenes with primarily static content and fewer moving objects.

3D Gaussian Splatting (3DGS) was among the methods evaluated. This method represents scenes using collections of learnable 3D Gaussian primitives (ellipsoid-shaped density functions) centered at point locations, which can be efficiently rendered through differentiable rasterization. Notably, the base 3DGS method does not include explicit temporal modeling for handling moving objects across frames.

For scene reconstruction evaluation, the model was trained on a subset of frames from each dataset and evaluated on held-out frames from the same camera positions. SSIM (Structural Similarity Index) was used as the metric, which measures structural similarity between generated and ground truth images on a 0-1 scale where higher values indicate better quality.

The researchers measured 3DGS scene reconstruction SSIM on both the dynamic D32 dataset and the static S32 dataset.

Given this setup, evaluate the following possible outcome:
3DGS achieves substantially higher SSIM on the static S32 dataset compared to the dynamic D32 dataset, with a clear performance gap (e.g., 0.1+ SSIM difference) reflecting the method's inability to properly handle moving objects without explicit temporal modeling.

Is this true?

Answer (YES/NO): NO